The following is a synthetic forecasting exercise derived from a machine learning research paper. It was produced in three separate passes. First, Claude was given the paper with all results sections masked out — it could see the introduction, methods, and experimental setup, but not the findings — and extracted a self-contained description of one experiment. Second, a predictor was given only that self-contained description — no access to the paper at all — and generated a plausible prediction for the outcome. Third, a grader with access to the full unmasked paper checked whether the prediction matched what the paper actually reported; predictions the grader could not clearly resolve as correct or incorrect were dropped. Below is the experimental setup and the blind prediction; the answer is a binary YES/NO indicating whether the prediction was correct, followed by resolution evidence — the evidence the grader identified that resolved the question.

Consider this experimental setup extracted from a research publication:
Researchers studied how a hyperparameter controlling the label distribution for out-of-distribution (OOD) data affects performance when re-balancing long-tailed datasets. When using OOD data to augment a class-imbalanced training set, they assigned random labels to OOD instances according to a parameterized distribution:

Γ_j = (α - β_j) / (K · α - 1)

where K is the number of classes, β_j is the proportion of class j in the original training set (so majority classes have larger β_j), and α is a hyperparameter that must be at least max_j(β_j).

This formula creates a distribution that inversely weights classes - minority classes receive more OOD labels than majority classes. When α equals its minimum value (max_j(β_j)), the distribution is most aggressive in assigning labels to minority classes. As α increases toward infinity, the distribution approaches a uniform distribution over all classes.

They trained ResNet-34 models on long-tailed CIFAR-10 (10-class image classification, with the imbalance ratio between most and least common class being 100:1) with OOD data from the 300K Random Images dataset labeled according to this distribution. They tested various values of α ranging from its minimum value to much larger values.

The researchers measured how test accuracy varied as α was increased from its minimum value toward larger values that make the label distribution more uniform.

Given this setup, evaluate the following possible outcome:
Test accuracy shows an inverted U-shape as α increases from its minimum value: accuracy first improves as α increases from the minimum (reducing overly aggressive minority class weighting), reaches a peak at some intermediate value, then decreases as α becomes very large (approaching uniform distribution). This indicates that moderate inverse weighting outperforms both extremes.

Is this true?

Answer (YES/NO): NO